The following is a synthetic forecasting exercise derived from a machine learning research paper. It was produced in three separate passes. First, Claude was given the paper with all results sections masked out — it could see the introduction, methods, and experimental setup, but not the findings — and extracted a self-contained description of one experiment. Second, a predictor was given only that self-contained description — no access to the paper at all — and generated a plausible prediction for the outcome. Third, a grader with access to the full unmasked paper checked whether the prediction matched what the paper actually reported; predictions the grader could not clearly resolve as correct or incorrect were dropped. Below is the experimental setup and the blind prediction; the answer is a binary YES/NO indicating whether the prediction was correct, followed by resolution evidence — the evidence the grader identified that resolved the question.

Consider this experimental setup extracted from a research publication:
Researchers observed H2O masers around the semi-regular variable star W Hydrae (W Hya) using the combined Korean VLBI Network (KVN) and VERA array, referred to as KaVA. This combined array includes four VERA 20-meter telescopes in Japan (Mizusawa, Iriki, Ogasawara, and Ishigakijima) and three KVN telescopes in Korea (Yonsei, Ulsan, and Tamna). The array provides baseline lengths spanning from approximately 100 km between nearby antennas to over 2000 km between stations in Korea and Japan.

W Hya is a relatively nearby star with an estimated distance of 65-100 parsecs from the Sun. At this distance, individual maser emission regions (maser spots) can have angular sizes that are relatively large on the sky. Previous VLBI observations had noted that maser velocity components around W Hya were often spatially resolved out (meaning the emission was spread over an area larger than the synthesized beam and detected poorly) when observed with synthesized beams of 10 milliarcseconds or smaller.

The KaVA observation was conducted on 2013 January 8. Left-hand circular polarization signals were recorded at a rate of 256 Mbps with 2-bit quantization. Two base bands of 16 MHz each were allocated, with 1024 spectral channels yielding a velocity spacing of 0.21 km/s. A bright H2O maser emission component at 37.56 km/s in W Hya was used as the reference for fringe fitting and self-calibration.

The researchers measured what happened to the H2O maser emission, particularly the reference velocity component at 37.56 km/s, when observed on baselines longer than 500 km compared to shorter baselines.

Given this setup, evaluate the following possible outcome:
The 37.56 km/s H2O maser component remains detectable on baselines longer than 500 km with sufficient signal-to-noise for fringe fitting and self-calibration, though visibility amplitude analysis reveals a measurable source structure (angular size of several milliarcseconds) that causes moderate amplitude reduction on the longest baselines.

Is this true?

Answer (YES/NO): NO